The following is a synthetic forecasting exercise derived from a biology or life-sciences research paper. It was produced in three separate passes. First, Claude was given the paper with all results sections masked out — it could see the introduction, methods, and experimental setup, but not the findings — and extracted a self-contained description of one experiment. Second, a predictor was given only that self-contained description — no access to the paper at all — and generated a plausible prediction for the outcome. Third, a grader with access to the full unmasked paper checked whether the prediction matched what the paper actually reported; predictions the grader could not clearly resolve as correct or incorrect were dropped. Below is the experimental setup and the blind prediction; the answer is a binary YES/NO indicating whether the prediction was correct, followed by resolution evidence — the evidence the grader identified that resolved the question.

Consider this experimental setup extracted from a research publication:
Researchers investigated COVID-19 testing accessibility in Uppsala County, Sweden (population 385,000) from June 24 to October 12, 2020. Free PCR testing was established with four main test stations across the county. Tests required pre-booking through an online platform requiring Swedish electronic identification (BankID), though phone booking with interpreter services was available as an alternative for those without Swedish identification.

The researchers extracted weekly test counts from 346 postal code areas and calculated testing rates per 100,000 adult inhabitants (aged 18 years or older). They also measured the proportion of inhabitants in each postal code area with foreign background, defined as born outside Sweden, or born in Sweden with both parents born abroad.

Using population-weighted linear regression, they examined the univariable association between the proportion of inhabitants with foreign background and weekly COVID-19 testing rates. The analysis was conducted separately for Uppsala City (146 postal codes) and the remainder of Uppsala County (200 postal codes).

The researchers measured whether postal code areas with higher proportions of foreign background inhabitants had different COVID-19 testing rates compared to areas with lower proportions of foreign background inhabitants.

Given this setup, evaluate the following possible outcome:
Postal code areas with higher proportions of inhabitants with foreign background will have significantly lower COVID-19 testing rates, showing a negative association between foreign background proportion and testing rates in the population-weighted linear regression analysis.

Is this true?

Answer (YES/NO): YES